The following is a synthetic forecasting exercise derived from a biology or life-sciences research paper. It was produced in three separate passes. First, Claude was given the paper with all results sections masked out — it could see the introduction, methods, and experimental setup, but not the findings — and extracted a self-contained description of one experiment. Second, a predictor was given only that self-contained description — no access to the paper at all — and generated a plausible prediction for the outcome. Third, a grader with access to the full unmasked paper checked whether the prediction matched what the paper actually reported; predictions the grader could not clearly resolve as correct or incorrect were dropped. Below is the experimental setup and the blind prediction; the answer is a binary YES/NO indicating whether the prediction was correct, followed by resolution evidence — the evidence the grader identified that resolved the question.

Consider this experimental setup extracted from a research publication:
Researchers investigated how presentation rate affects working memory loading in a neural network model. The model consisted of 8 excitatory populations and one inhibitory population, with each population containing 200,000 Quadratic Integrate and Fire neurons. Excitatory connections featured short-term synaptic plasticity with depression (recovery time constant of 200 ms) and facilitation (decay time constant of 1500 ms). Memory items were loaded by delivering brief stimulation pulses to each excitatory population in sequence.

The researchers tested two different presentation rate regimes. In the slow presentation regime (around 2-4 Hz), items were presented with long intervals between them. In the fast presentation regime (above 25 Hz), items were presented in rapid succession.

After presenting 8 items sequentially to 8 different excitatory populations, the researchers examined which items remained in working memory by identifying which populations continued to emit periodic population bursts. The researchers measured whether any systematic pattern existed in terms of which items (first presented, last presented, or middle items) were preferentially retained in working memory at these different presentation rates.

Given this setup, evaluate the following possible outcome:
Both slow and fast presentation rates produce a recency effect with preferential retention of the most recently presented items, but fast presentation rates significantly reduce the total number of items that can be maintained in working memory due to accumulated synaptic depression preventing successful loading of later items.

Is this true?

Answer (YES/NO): NO